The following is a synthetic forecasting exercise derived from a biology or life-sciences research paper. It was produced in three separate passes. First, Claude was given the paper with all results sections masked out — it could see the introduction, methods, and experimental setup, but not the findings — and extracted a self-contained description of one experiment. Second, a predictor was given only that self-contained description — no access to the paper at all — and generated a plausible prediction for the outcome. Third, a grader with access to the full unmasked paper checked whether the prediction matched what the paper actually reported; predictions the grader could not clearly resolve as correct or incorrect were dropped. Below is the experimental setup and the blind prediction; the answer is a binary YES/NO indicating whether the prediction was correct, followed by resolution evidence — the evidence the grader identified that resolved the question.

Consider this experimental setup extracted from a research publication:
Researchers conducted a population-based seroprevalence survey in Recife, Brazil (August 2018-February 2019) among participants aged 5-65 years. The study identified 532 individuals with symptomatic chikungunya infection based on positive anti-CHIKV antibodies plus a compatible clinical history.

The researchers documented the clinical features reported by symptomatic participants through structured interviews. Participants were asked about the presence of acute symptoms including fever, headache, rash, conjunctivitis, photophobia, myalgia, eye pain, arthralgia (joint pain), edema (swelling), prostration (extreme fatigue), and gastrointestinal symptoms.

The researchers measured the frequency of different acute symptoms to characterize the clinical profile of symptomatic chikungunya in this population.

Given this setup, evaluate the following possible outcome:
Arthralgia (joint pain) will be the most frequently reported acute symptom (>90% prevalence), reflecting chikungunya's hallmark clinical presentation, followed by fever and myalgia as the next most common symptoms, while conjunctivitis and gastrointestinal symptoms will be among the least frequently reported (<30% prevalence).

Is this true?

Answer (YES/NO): NO